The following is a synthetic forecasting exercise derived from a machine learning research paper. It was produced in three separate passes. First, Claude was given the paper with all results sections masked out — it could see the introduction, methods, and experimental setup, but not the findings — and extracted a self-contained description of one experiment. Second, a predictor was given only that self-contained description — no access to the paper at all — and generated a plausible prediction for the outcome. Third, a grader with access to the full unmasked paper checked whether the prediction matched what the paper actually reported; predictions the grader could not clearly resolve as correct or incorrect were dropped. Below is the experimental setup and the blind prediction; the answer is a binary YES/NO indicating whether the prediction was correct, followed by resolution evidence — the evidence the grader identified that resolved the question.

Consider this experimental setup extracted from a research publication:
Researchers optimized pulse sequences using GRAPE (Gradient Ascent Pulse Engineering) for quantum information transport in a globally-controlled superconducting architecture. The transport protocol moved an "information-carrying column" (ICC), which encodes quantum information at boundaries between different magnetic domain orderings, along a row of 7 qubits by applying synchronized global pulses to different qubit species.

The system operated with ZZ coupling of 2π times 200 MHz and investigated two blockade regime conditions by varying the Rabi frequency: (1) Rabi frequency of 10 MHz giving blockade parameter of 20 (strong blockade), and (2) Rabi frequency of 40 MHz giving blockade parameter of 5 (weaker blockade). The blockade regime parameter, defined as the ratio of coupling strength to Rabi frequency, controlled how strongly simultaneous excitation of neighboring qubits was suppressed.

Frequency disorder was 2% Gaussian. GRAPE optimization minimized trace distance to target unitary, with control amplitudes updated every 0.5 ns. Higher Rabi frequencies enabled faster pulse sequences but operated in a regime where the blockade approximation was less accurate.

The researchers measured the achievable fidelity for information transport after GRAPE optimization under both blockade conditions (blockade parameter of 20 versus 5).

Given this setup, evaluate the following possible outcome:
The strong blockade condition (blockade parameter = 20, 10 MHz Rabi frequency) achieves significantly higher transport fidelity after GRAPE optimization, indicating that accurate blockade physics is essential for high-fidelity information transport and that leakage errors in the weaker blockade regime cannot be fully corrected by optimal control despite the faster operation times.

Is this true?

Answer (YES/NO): NO